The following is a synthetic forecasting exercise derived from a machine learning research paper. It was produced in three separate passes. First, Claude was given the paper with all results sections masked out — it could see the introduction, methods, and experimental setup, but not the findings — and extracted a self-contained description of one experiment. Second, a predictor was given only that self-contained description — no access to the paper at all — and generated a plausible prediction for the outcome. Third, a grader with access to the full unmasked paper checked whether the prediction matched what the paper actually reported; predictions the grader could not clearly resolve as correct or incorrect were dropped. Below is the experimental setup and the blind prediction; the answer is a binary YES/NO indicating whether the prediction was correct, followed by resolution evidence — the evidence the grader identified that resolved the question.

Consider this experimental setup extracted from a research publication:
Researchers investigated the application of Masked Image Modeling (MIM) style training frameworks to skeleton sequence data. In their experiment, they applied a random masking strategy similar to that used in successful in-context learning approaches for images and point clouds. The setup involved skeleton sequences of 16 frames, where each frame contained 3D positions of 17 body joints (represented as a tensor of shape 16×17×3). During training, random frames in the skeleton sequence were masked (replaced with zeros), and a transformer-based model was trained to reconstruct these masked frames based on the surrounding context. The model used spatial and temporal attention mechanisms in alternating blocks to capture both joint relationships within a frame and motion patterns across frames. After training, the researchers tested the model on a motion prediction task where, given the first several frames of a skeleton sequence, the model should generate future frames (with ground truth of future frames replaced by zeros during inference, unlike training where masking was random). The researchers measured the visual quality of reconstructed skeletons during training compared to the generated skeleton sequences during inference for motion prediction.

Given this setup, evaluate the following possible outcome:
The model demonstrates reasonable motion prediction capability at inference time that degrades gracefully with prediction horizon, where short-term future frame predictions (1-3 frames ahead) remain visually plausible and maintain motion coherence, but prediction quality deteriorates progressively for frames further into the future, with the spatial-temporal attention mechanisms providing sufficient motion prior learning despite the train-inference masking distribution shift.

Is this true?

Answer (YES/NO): NO